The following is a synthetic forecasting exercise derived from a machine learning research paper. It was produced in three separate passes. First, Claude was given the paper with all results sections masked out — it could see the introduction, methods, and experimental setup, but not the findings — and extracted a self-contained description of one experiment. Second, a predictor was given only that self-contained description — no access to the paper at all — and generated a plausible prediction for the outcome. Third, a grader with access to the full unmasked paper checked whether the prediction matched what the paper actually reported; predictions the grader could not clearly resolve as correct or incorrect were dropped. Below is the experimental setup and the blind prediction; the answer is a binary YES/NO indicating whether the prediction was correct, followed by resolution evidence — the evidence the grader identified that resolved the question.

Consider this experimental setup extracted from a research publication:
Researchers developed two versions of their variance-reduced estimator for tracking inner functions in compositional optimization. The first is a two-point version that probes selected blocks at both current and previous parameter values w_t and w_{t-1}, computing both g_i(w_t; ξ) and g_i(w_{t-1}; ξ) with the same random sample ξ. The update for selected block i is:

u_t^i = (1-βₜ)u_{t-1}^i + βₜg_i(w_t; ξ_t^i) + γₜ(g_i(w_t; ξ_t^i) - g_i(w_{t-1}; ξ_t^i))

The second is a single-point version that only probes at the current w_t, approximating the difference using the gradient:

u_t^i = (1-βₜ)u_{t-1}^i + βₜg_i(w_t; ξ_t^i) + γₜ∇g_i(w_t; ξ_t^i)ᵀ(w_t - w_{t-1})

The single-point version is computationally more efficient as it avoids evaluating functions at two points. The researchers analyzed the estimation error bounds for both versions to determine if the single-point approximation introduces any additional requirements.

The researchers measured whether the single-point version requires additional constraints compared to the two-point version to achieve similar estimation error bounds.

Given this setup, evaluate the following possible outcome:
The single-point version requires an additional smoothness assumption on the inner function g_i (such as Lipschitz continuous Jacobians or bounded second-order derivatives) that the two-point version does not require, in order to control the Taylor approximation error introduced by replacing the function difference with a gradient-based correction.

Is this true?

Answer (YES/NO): NO